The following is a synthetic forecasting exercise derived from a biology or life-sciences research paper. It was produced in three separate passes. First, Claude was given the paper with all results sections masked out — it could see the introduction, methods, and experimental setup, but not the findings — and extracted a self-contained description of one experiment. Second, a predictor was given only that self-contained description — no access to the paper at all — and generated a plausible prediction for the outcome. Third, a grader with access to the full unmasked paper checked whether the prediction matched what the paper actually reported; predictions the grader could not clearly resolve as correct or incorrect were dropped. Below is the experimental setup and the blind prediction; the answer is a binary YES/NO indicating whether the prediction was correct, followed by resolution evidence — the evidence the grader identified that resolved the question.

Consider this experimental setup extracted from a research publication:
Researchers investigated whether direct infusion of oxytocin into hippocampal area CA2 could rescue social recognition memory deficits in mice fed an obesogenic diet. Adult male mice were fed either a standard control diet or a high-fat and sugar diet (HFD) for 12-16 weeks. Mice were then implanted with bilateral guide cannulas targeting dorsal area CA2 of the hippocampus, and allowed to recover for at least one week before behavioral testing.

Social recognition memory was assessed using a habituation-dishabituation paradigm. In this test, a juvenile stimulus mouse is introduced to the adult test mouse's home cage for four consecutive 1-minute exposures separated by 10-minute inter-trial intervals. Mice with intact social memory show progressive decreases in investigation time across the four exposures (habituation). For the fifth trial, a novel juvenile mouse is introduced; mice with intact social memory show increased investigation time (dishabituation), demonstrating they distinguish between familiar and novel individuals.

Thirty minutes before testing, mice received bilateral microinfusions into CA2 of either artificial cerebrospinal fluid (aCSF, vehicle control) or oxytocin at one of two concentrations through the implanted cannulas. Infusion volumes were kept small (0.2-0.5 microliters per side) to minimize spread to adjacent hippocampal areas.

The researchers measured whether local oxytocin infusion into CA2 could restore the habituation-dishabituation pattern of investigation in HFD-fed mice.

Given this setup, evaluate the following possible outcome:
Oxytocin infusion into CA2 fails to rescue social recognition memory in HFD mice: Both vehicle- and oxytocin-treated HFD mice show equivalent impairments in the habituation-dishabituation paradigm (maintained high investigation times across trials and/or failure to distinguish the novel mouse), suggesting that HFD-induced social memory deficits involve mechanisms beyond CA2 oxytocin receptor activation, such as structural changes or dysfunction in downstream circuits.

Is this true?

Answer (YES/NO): NO